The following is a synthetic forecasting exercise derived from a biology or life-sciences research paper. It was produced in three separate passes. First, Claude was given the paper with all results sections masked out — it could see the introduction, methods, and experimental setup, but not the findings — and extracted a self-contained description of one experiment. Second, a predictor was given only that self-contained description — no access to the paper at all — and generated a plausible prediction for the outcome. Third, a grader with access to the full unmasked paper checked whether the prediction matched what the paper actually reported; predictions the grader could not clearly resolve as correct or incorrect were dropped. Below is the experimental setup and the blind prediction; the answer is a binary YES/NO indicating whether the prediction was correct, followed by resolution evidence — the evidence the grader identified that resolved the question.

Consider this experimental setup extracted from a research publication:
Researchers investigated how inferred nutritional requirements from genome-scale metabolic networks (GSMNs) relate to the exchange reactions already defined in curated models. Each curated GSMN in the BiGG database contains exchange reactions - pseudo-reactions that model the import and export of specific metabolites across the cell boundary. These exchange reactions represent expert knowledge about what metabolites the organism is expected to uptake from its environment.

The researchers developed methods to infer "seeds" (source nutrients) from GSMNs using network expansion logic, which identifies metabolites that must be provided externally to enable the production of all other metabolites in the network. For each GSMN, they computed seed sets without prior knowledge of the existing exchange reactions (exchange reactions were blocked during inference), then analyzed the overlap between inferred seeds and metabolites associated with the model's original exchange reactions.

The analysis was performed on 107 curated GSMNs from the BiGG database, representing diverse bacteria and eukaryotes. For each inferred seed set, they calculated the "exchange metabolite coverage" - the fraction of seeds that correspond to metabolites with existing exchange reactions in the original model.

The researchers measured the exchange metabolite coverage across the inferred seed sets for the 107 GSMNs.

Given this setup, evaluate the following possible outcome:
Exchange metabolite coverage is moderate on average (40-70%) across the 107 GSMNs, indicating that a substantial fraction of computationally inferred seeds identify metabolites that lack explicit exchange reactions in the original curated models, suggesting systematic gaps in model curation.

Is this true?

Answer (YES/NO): NO